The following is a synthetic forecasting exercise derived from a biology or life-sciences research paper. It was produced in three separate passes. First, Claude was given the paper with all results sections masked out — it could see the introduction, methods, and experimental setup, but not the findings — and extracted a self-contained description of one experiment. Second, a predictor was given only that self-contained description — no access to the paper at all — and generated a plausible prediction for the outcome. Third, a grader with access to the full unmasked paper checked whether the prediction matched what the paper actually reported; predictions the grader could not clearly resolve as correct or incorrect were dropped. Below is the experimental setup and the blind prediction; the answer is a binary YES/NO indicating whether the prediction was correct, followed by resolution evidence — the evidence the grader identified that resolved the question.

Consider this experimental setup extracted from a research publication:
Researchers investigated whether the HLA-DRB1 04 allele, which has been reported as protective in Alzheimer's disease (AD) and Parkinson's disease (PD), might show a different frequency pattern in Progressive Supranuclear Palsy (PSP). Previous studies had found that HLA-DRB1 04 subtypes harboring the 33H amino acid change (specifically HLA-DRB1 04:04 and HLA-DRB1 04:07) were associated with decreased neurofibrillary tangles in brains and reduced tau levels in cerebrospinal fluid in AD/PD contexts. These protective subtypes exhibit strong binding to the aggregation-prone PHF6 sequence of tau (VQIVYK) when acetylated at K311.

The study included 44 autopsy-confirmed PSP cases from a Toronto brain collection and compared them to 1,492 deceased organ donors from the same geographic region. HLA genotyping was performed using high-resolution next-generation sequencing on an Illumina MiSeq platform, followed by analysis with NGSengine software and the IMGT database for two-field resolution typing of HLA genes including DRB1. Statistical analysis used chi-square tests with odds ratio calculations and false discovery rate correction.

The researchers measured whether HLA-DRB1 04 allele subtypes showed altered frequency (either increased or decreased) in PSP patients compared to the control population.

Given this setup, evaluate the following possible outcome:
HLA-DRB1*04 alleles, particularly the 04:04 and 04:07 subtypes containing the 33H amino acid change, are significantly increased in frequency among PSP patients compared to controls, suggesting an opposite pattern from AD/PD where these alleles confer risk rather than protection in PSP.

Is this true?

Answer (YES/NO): NO